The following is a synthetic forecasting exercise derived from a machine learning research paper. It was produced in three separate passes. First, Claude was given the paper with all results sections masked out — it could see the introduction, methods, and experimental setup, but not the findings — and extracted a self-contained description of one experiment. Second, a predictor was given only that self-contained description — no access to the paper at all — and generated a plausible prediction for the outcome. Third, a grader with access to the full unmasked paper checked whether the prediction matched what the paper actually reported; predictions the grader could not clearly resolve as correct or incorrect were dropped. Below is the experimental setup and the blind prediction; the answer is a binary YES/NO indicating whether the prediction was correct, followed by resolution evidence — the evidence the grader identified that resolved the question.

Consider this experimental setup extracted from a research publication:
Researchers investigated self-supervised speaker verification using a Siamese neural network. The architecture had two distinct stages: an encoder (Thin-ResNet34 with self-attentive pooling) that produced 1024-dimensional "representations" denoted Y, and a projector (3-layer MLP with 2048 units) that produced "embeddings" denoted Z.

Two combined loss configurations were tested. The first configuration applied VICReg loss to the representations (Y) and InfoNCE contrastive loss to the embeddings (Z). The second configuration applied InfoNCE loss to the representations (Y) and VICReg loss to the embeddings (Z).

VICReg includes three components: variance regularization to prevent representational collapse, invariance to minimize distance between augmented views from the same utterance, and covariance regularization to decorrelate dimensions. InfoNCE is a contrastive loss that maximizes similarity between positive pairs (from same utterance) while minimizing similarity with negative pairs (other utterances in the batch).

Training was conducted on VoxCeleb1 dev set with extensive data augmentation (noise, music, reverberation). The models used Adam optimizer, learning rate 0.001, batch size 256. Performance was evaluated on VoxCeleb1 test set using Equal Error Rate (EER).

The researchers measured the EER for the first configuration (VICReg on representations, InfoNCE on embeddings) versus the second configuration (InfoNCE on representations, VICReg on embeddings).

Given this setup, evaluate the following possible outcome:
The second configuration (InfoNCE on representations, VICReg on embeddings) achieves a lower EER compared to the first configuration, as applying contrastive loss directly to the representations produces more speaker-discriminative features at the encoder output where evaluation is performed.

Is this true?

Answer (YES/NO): YES